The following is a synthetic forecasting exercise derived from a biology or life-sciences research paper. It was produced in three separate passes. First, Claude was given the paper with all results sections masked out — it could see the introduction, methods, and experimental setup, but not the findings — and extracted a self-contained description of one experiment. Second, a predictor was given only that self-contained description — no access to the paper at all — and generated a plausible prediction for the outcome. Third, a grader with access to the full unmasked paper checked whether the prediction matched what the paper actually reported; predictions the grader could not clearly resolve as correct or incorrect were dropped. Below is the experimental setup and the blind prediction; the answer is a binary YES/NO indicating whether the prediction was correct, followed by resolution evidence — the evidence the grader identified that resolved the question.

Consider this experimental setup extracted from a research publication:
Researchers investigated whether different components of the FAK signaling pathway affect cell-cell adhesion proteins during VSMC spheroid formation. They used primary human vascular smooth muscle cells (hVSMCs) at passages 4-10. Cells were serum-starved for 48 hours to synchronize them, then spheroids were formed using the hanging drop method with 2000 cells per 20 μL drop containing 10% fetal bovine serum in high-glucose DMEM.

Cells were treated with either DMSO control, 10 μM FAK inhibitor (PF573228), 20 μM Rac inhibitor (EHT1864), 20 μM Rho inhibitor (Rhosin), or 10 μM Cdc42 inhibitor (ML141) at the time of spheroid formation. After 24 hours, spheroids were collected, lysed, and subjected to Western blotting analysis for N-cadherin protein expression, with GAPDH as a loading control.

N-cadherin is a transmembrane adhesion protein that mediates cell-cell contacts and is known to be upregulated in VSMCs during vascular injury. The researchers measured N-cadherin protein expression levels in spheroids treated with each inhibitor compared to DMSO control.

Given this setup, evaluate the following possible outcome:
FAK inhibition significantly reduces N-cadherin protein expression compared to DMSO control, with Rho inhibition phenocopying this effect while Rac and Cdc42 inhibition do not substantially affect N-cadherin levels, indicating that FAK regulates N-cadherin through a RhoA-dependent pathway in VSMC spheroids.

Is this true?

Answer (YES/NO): NO